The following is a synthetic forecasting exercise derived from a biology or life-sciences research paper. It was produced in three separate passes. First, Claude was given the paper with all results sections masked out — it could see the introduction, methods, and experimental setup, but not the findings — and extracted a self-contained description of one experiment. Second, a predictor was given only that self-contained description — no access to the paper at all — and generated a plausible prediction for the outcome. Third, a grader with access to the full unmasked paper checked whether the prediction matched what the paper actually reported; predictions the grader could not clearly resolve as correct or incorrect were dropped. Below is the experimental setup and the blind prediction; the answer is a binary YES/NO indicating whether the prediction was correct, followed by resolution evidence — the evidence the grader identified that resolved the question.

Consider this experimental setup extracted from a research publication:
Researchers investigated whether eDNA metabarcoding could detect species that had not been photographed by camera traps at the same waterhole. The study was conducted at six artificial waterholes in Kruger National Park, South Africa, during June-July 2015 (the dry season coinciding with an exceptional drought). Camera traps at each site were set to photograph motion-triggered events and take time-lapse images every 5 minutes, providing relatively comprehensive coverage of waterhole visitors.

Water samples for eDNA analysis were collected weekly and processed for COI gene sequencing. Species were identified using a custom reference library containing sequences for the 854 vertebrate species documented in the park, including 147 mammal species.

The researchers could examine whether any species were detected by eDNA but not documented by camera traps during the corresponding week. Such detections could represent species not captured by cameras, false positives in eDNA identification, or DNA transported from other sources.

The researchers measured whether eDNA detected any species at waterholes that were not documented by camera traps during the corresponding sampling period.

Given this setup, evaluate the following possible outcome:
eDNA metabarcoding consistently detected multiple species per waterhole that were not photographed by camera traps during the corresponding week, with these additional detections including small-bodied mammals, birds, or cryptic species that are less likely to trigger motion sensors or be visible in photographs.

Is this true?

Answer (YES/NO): NO